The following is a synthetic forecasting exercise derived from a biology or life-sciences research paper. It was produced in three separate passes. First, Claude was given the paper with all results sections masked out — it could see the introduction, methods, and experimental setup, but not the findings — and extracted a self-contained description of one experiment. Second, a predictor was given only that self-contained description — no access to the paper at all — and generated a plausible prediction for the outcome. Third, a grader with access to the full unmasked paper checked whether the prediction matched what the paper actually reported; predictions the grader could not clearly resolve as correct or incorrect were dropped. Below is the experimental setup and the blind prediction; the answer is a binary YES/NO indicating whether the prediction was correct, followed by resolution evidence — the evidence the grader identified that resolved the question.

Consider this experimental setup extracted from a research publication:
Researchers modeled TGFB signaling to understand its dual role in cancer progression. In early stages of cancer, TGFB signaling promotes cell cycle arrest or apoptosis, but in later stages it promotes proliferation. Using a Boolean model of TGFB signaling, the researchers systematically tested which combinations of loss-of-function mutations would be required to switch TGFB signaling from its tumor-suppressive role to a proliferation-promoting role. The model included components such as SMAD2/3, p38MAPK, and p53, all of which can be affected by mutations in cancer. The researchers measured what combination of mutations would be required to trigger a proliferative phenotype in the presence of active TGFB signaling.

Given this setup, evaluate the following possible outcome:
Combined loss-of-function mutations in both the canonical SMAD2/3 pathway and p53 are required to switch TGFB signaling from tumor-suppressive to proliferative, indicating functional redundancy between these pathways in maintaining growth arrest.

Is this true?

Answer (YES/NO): NO